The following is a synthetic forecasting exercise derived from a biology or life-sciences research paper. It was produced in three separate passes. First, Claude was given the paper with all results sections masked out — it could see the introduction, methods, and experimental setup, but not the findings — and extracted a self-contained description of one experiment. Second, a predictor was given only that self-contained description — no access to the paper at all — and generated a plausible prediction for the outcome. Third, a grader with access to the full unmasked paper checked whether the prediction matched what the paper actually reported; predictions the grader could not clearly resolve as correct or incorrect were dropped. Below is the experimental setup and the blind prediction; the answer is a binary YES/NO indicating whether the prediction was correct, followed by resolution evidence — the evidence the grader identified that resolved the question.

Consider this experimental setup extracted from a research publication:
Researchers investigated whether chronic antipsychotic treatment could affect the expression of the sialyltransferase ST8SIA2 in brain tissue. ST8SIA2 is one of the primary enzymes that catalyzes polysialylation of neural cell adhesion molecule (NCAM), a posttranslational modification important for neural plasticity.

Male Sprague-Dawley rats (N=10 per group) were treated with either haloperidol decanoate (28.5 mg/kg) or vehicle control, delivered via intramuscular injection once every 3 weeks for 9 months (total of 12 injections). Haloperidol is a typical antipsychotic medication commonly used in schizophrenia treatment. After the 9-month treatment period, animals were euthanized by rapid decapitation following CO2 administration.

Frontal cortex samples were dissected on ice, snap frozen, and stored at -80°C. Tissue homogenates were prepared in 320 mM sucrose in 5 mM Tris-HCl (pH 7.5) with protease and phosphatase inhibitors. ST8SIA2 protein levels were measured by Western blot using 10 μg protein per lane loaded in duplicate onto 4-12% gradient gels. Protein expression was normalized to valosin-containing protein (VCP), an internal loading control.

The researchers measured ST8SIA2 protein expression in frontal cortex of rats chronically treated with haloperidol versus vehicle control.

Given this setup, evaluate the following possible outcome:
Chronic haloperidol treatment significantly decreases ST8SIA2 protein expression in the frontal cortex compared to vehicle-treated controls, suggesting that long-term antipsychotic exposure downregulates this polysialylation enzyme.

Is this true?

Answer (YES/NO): NO